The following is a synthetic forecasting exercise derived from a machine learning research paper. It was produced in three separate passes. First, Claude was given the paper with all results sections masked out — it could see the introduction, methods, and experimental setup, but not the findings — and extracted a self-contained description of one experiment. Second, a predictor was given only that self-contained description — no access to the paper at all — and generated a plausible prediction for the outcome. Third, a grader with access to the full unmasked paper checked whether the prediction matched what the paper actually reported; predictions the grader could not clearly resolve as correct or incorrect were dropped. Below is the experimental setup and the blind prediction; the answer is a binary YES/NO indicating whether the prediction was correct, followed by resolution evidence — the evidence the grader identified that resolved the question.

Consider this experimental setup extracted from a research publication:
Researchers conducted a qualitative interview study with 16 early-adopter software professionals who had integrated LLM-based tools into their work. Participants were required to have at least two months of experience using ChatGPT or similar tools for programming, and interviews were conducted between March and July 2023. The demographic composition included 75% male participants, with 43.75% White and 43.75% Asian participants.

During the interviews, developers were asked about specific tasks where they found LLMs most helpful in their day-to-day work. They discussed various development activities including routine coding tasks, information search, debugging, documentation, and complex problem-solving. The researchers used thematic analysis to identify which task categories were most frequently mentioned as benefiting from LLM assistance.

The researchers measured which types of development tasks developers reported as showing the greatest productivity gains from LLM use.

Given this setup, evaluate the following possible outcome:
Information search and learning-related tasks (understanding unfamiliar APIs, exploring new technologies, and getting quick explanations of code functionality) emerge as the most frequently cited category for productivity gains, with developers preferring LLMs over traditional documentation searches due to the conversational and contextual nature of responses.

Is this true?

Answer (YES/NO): NO